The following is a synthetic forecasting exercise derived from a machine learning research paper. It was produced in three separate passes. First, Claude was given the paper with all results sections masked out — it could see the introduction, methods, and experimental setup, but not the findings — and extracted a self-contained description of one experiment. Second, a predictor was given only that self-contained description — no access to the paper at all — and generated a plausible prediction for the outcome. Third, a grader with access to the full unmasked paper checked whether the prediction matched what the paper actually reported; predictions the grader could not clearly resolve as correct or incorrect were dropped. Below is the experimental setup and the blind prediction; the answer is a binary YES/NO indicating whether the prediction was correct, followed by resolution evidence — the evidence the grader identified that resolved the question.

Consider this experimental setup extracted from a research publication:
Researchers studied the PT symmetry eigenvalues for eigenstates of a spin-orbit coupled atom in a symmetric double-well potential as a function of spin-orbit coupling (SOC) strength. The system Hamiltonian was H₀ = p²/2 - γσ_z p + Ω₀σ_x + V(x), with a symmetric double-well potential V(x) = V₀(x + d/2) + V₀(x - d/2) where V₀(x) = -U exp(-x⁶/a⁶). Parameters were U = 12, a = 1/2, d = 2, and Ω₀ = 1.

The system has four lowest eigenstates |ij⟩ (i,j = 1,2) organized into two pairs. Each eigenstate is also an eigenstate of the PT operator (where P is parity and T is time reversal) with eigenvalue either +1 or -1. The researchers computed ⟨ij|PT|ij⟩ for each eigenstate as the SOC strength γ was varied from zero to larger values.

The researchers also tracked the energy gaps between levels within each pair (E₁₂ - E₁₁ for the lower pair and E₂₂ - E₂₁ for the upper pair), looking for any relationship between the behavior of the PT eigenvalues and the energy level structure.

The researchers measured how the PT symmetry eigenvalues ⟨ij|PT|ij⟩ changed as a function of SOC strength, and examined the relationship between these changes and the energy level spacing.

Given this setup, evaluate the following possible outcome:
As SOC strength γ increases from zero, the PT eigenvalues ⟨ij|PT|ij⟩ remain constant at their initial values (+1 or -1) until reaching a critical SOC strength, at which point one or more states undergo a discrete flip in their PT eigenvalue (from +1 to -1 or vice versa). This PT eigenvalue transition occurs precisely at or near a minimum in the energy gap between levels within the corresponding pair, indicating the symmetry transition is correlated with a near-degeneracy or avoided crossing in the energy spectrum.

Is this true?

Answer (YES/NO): YES